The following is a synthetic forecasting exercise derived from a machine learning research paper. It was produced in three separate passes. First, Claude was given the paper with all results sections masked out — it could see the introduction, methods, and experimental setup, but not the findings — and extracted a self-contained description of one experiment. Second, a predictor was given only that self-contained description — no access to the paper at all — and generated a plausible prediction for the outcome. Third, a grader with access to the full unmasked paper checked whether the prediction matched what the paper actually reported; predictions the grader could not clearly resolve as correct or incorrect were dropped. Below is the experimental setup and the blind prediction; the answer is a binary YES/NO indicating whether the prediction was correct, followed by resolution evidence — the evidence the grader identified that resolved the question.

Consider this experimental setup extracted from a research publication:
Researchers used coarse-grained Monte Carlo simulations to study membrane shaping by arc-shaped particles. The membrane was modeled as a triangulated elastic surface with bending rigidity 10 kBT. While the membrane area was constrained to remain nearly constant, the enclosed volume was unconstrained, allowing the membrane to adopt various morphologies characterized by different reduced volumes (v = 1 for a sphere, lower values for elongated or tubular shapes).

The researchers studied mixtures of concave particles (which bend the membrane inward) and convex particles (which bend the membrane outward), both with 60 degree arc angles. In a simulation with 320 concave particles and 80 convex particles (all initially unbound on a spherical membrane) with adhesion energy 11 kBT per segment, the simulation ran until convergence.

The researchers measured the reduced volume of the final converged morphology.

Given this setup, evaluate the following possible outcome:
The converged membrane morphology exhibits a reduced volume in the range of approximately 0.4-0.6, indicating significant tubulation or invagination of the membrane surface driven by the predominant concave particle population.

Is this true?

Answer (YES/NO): NO